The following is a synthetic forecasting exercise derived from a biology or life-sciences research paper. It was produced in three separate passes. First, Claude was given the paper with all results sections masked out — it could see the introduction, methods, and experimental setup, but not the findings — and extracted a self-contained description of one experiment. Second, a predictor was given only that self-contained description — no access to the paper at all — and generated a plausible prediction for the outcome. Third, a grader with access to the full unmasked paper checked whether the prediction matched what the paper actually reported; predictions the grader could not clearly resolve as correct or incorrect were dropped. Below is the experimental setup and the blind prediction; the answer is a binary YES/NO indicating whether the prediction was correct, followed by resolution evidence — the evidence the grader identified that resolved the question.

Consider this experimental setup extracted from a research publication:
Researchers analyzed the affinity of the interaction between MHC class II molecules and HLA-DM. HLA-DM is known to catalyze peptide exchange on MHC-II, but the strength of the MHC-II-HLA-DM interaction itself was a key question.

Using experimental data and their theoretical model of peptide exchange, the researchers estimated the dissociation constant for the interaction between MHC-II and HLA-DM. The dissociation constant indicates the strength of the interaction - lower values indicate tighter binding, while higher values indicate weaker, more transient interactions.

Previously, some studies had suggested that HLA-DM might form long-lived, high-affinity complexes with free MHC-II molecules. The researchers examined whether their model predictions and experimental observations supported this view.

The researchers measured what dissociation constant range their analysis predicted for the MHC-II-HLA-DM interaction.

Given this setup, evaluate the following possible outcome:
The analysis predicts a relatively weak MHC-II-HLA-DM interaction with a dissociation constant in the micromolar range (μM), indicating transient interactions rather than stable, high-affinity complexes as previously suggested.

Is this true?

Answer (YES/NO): YES